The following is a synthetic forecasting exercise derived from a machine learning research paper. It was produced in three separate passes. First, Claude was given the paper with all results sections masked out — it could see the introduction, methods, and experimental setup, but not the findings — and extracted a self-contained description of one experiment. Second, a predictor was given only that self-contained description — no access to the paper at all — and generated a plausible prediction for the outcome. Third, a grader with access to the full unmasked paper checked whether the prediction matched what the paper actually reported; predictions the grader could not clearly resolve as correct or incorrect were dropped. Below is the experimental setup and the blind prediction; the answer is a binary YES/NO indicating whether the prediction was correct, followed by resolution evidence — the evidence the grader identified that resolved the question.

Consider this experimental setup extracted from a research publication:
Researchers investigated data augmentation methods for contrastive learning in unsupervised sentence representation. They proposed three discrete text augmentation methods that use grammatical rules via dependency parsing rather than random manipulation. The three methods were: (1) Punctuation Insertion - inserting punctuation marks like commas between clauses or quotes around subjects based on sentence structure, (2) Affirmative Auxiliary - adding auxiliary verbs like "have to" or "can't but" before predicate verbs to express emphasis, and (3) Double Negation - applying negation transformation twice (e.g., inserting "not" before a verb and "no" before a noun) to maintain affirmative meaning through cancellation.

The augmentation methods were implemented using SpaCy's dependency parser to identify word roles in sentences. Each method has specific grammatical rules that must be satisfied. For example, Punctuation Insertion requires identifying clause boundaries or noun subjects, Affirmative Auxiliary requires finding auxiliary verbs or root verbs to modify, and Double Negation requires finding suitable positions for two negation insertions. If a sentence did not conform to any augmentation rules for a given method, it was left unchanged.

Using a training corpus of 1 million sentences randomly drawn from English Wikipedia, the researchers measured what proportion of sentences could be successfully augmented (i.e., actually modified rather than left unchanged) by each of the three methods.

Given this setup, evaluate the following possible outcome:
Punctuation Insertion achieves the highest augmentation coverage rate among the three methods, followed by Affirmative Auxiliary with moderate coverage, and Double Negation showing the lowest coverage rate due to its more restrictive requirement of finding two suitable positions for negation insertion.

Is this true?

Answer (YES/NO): NO